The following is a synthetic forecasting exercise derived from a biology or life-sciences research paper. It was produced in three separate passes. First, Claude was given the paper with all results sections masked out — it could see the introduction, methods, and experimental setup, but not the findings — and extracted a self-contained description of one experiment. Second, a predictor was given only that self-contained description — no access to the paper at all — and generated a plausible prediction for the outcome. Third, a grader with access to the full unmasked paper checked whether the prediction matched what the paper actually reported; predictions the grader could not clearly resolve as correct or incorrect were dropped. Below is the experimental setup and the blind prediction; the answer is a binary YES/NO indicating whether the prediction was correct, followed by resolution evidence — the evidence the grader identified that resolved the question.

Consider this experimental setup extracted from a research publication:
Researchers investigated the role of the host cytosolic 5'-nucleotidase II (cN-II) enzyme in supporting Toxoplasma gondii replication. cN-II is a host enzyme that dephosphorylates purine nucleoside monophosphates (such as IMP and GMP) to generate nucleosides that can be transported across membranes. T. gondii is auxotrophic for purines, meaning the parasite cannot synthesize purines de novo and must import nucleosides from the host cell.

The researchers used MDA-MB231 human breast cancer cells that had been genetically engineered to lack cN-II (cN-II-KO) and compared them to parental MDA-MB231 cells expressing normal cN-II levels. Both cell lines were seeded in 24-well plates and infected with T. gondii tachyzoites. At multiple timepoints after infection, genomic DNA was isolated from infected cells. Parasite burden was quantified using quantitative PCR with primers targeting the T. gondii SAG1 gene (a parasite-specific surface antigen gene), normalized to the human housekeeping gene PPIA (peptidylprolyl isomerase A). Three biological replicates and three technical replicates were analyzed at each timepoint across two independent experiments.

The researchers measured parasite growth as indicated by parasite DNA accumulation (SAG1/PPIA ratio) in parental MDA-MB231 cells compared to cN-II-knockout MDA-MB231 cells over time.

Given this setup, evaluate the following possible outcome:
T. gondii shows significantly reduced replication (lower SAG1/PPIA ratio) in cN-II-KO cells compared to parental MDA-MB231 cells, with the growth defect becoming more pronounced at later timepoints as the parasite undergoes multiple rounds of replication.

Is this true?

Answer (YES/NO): NO